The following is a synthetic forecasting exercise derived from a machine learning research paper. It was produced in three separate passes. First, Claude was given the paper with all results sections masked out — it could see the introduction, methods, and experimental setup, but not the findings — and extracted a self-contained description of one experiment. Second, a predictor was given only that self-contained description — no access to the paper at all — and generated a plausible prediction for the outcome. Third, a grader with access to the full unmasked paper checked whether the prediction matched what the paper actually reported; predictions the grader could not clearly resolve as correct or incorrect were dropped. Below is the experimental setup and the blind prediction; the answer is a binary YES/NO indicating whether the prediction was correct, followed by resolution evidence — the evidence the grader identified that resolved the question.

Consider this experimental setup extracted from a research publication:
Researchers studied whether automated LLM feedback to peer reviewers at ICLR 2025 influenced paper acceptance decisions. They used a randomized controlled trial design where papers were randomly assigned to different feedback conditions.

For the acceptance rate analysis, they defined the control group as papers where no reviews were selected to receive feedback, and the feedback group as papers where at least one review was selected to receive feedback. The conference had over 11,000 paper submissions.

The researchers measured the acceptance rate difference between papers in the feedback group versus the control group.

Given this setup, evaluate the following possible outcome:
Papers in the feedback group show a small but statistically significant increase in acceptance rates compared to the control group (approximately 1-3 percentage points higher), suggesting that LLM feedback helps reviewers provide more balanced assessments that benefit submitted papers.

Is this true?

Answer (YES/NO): NO